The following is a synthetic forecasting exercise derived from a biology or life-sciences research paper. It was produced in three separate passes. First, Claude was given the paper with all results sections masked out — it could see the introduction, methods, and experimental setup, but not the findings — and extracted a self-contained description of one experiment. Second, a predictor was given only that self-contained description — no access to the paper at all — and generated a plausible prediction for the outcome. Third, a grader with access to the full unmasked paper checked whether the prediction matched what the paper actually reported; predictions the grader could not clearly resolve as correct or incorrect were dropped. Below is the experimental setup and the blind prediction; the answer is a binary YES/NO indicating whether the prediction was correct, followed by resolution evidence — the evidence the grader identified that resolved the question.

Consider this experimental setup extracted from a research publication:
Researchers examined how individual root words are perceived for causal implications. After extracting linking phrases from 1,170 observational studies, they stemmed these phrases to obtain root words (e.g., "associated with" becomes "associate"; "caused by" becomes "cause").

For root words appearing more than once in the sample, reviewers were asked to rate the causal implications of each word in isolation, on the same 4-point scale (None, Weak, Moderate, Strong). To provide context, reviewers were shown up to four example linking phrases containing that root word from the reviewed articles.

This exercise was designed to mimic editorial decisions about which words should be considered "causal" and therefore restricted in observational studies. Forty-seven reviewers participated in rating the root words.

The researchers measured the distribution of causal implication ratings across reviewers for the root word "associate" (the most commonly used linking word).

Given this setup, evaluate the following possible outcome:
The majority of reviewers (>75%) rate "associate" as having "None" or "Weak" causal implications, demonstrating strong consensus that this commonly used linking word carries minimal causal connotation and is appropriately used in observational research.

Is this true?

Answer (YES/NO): NO